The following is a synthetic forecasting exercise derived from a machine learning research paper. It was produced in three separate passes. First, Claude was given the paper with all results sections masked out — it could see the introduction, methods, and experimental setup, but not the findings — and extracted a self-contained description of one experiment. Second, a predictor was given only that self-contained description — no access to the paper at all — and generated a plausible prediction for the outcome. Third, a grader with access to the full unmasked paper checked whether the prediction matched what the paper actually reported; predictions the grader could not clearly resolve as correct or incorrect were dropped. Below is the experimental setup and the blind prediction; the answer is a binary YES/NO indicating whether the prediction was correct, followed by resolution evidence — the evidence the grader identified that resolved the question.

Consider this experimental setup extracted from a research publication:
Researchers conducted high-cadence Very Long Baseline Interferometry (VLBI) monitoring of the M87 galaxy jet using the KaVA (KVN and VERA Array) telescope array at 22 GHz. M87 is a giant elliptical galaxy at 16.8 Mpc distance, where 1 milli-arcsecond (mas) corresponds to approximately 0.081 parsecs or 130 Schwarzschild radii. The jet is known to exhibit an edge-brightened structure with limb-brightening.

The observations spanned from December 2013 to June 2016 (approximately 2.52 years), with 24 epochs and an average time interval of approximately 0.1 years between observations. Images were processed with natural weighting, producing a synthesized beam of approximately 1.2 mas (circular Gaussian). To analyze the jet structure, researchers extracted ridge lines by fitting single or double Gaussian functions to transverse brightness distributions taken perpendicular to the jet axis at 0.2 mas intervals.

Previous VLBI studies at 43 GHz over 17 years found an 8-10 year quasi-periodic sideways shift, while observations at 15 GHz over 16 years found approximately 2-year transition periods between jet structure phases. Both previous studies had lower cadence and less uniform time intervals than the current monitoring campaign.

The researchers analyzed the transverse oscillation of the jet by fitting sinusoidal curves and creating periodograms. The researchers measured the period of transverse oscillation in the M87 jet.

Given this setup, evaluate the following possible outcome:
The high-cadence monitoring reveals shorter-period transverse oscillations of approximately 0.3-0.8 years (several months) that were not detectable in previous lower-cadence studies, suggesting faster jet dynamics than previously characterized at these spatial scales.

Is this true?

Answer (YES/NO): NO